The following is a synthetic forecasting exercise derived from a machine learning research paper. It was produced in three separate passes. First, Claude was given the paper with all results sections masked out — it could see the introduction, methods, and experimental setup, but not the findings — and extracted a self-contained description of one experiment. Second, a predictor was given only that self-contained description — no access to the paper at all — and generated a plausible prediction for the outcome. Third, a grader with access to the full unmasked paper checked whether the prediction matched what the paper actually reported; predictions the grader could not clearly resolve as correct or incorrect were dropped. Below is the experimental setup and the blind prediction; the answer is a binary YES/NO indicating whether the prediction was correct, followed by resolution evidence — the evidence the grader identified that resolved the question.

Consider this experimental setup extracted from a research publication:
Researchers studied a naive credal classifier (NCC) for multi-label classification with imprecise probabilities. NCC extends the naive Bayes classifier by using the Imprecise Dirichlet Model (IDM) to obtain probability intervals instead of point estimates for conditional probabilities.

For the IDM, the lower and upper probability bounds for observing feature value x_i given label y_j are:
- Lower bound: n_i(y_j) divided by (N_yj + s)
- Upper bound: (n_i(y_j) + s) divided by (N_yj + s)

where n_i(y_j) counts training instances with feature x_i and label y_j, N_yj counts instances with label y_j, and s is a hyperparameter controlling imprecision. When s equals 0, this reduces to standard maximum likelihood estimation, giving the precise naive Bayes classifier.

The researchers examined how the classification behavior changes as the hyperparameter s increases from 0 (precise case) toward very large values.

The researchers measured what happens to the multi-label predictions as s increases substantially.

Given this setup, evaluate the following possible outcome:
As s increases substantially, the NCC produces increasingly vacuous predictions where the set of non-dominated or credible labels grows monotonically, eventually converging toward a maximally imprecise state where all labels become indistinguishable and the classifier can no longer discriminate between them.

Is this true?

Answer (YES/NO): YES